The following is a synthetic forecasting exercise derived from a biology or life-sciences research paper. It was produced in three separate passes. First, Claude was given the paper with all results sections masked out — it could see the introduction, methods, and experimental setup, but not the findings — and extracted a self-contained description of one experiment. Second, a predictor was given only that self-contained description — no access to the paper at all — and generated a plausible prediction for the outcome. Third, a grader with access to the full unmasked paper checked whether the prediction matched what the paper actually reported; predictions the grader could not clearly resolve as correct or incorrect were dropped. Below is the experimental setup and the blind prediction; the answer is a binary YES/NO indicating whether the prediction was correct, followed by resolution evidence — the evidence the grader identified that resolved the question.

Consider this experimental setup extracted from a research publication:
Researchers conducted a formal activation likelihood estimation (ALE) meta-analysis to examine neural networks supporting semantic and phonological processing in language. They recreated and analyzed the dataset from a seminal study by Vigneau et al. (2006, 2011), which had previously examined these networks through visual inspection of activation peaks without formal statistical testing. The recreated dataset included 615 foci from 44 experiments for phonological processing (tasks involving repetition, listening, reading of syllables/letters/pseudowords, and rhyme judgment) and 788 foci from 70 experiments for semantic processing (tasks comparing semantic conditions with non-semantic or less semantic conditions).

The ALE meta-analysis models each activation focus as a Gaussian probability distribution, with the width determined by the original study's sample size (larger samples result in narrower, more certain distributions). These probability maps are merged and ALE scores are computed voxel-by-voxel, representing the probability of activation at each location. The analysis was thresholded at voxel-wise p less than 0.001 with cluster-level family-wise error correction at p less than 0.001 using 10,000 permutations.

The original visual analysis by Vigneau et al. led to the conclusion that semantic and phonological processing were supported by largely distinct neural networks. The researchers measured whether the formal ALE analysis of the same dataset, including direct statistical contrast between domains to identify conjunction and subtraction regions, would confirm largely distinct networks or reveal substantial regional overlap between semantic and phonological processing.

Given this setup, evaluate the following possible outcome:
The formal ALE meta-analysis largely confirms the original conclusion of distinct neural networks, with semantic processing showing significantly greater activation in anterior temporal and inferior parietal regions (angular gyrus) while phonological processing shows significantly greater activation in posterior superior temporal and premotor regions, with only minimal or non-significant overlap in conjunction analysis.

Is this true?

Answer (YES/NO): NO